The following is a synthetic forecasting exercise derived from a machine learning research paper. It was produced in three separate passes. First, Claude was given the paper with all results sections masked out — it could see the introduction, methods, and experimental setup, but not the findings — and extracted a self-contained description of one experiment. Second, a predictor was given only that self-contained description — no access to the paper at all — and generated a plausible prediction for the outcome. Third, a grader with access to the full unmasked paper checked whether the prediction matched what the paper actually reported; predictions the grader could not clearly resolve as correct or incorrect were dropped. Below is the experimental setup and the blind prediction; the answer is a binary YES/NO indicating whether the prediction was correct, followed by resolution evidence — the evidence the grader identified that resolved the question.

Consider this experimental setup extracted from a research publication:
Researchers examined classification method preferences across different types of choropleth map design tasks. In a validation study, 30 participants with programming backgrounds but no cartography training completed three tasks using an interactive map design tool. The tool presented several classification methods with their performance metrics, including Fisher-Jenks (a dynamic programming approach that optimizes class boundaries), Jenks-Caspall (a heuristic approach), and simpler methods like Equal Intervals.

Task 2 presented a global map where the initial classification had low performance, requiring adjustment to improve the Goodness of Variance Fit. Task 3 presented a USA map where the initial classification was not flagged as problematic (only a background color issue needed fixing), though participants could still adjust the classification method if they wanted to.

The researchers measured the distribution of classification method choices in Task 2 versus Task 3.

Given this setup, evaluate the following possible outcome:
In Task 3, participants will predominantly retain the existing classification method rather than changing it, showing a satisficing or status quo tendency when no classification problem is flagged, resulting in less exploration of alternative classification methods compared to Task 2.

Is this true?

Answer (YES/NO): YES